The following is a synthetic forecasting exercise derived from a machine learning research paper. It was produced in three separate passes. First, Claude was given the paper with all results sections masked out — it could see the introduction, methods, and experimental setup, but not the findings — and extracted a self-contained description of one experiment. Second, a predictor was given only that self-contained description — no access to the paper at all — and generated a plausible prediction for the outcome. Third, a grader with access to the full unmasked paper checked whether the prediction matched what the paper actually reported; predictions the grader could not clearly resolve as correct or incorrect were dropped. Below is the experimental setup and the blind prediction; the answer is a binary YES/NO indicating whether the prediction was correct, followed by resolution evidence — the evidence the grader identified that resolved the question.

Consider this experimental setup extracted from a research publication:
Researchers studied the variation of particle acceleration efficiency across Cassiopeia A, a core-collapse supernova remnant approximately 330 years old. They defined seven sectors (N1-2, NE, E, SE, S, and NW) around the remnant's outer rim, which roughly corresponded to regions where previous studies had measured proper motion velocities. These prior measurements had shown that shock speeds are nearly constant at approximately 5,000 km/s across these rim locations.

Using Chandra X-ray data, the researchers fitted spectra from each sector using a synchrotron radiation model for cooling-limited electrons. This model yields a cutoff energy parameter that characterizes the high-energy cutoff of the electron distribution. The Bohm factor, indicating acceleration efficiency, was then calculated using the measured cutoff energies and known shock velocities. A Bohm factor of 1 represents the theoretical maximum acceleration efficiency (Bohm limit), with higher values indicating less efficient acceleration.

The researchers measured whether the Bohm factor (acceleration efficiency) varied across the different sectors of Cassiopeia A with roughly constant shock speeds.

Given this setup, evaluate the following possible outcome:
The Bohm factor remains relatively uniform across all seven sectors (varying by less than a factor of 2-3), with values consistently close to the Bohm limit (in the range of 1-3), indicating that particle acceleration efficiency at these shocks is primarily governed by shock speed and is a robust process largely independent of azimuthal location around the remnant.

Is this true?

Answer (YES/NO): NO